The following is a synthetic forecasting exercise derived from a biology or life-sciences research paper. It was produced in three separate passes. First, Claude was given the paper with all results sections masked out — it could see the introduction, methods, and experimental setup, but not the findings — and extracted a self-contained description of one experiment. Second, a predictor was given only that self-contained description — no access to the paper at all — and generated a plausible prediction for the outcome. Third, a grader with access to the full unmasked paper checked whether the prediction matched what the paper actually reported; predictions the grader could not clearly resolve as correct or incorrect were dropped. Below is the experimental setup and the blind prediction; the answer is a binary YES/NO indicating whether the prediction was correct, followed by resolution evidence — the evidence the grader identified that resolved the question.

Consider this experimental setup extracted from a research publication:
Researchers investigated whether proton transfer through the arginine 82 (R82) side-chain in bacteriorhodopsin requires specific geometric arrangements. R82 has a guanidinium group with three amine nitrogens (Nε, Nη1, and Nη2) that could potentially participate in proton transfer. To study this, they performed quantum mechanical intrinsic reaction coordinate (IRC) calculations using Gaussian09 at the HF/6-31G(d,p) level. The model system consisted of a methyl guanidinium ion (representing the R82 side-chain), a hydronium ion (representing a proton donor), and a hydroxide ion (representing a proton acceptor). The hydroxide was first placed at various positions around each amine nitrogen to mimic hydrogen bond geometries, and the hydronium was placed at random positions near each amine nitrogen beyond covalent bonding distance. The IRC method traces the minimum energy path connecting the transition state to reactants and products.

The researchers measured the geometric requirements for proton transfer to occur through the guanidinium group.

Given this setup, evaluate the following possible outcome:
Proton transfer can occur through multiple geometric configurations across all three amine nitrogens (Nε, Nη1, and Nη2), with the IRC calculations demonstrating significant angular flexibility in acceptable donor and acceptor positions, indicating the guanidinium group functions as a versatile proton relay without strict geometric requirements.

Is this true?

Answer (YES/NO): NO